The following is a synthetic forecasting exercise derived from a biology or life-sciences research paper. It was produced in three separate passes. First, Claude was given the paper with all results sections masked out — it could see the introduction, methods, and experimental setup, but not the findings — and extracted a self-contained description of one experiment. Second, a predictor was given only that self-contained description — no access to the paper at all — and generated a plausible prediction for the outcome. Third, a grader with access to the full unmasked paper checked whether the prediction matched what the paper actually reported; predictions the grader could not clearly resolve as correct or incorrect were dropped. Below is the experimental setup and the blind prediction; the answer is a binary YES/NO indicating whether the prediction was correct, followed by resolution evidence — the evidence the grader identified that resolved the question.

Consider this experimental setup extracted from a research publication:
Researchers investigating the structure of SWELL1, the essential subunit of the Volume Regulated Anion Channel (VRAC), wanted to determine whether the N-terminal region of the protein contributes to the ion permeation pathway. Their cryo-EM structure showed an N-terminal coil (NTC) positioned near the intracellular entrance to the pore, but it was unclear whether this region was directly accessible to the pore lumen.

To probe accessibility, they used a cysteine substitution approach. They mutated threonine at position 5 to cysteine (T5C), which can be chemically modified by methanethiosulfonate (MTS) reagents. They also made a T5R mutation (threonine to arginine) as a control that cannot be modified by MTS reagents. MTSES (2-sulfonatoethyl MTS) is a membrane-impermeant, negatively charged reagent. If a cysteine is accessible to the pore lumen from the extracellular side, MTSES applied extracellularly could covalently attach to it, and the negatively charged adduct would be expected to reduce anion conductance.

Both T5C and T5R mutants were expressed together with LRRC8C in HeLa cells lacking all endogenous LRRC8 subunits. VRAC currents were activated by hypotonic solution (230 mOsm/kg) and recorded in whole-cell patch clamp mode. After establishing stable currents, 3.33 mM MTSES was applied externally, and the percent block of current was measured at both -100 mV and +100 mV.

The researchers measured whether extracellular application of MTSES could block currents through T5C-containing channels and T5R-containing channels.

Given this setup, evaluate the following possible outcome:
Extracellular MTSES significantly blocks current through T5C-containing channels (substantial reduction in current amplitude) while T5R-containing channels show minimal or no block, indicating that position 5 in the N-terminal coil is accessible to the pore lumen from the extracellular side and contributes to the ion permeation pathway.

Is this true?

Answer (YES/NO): YES